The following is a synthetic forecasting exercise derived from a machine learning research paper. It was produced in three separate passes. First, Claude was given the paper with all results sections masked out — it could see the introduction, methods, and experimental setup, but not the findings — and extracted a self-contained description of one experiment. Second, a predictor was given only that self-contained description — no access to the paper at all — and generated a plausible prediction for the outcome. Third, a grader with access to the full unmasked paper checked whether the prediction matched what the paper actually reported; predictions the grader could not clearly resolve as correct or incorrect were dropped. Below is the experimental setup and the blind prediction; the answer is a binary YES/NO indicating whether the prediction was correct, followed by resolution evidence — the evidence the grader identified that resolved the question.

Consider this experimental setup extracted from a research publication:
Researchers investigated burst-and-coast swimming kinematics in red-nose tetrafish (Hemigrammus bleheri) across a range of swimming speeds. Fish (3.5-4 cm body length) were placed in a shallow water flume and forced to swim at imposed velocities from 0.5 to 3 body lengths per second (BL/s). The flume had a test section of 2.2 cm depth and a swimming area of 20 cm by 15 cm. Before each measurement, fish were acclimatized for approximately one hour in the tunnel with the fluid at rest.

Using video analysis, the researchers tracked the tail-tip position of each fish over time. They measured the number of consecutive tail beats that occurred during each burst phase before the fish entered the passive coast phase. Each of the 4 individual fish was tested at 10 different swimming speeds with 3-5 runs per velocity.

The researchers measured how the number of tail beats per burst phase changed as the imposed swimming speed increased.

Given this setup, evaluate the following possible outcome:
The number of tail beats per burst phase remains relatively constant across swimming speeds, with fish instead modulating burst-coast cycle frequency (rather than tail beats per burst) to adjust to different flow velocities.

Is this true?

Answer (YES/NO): NO